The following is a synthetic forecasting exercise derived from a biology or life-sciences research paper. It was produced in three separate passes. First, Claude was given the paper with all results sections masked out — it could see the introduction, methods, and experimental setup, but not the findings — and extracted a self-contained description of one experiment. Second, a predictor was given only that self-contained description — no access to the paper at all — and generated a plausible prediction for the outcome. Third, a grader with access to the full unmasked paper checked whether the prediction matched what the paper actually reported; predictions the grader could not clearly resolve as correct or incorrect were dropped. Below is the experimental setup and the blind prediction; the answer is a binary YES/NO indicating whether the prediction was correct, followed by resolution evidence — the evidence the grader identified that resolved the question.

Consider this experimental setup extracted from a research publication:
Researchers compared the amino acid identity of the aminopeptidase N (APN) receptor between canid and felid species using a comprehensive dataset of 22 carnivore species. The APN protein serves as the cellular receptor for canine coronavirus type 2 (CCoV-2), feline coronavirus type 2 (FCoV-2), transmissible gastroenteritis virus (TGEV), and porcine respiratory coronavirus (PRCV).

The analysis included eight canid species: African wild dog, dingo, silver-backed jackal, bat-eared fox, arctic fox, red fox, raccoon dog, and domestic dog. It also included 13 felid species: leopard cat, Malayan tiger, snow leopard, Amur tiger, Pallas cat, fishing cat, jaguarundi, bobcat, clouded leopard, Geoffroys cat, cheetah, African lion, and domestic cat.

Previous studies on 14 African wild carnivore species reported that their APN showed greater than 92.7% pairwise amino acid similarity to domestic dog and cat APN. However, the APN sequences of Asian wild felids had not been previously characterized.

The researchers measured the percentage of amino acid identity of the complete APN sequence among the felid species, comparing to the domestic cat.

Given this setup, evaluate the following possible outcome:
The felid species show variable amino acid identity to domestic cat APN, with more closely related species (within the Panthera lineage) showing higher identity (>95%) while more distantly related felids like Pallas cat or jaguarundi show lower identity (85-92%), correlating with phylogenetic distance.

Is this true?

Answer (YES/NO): NO